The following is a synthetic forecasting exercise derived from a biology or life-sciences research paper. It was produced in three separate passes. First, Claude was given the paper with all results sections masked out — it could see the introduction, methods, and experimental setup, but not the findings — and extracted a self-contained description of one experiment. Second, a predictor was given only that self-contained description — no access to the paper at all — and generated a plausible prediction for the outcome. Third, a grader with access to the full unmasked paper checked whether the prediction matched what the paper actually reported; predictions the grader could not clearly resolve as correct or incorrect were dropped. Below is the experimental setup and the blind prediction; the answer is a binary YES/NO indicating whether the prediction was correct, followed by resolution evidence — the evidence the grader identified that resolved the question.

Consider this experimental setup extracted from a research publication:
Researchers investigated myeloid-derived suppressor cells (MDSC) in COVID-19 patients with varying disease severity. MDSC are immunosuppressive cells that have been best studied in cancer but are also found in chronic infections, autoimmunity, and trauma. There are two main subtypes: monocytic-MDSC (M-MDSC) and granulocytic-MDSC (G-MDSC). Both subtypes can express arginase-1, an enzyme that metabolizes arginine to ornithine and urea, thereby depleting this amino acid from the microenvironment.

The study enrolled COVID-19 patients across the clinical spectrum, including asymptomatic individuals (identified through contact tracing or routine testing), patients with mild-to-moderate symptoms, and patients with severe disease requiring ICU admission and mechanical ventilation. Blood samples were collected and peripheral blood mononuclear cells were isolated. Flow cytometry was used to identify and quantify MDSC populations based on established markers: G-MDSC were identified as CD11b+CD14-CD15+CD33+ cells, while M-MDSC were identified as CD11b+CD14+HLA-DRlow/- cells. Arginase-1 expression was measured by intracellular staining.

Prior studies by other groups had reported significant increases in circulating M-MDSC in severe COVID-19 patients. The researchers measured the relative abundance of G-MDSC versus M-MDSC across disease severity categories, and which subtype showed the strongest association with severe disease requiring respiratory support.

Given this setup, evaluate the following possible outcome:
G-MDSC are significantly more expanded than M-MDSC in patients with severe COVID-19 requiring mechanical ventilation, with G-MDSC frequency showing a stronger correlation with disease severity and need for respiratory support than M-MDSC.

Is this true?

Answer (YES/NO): YES